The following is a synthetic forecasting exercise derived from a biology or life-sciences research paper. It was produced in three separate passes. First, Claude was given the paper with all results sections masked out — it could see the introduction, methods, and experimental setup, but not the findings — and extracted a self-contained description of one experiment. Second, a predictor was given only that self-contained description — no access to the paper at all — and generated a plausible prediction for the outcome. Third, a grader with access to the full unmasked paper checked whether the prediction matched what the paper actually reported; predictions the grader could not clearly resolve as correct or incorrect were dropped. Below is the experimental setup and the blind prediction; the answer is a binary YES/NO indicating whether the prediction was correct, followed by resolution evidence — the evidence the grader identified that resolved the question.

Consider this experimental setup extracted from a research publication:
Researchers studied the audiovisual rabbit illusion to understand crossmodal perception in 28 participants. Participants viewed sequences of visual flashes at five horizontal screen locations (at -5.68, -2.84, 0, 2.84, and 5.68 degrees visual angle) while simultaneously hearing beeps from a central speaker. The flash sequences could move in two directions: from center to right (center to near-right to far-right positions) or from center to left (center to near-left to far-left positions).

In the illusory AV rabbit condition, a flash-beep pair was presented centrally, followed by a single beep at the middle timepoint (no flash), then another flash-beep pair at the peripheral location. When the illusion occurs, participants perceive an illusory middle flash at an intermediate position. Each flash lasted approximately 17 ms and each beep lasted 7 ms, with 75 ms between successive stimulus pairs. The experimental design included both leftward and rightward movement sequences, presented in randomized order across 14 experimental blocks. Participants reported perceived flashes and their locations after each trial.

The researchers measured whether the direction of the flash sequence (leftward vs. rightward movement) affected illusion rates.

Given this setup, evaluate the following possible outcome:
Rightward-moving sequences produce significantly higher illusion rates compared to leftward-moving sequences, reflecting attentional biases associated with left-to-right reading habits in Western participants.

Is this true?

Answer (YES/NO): NO